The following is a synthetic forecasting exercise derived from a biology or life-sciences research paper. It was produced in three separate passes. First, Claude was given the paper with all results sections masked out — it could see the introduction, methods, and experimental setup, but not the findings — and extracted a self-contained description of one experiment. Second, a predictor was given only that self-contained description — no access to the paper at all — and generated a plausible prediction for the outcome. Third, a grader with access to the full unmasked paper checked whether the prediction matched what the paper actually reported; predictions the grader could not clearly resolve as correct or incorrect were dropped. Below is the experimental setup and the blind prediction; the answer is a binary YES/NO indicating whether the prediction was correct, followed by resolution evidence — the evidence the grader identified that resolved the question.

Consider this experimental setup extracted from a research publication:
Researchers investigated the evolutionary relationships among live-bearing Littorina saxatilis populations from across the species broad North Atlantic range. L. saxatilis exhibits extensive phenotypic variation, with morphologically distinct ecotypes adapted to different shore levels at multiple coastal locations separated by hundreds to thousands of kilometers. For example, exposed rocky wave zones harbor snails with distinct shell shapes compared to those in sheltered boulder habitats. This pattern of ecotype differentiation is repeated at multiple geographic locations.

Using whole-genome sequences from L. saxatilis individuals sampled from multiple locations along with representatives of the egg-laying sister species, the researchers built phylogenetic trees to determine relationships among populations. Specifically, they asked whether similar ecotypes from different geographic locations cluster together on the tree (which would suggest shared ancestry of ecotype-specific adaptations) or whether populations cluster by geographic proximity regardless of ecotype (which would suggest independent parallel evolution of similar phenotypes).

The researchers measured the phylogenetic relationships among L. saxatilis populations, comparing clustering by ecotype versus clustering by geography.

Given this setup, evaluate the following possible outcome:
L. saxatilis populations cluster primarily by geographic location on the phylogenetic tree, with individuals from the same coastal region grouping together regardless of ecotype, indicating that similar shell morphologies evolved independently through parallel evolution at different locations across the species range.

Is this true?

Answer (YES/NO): YES